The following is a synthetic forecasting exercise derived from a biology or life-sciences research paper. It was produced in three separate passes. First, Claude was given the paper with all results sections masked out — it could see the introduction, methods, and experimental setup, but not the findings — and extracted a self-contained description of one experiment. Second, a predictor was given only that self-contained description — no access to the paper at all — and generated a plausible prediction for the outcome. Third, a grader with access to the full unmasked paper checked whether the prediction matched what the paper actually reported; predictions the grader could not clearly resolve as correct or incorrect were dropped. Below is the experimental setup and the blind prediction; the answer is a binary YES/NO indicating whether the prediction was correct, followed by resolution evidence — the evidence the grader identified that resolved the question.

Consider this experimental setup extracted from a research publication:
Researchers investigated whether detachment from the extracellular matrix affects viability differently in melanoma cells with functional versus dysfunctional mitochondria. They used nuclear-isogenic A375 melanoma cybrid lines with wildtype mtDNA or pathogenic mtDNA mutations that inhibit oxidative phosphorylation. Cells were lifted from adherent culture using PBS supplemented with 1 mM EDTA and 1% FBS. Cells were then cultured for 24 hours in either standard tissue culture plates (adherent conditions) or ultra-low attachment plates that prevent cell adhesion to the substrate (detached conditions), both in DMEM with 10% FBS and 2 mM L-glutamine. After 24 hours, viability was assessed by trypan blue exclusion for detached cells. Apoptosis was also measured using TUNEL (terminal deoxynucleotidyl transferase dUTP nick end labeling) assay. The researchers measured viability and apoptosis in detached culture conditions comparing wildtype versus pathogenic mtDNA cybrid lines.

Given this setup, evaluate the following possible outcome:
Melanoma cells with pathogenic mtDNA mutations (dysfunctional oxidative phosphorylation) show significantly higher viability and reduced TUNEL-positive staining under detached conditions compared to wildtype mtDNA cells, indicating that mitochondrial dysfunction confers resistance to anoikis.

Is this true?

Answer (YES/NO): NO